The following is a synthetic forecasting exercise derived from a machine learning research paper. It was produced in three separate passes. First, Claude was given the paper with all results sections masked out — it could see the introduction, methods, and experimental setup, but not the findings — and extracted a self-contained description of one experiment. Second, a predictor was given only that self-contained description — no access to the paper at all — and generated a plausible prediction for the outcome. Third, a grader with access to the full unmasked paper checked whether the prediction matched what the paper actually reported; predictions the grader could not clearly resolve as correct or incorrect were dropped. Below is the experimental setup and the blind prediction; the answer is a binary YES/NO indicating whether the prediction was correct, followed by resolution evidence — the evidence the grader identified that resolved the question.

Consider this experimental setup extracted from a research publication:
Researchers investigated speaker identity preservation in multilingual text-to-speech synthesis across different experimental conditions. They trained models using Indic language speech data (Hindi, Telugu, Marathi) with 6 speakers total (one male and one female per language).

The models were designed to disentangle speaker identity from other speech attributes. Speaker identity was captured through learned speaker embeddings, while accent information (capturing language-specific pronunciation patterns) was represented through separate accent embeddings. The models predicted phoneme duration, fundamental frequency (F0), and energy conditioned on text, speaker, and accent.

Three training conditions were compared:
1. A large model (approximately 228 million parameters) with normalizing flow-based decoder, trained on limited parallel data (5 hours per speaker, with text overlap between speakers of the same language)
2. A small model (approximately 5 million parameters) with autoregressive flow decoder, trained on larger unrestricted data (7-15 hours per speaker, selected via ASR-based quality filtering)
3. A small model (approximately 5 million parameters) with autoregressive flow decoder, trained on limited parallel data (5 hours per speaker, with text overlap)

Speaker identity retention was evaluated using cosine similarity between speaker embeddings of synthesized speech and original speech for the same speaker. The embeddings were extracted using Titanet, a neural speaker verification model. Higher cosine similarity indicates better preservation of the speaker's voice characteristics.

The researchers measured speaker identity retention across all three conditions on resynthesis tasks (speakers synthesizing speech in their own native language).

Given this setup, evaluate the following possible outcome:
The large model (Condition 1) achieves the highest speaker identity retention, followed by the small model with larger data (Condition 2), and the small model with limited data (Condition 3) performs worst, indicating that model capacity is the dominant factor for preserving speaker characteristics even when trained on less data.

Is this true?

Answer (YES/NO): YES